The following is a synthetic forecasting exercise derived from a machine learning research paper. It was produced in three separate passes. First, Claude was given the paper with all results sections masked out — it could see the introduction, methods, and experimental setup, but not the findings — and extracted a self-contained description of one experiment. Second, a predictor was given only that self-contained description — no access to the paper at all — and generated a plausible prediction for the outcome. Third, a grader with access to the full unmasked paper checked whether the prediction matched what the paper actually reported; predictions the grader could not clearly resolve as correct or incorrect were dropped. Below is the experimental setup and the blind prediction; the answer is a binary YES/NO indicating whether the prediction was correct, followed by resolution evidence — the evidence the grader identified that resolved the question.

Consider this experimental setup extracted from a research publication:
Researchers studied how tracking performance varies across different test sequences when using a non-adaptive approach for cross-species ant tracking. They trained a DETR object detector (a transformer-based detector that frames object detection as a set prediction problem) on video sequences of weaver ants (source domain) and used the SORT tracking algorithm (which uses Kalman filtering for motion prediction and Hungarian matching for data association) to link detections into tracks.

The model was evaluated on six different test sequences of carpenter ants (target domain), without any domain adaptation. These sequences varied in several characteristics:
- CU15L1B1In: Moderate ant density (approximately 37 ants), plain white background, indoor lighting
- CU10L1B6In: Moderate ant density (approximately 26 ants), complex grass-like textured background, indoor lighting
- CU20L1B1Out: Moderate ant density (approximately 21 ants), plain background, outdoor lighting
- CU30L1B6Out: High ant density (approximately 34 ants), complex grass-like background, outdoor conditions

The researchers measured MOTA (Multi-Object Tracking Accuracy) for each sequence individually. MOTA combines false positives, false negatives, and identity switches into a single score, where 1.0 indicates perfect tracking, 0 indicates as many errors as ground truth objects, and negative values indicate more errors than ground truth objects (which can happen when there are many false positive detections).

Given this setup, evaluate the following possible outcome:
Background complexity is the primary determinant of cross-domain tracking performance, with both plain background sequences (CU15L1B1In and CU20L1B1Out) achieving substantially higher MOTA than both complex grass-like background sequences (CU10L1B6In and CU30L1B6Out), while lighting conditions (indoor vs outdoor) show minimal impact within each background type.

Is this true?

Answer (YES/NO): NO